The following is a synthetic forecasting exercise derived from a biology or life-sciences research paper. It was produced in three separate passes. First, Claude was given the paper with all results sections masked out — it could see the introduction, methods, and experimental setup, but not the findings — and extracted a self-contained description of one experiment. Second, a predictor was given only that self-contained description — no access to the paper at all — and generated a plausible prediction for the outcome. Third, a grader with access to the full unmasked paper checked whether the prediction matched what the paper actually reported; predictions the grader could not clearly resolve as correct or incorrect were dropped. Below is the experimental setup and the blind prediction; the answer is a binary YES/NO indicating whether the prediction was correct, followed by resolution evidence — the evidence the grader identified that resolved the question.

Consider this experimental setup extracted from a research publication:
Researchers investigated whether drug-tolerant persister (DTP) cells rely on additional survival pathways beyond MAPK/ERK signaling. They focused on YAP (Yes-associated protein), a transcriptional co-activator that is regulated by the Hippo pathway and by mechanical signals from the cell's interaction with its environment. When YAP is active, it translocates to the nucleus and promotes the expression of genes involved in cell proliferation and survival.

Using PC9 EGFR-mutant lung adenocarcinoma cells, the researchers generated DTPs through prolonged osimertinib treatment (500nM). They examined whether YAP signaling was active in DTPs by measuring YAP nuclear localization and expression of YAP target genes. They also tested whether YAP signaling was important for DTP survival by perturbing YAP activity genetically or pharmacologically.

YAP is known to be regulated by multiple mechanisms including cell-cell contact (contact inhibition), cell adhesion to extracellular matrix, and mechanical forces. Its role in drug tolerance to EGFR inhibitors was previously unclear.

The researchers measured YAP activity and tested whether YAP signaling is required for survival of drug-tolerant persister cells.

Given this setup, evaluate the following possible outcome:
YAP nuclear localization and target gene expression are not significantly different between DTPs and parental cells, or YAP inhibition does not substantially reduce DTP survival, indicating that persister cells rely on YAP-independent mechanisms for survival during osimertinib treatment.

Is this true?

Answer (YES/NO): NO